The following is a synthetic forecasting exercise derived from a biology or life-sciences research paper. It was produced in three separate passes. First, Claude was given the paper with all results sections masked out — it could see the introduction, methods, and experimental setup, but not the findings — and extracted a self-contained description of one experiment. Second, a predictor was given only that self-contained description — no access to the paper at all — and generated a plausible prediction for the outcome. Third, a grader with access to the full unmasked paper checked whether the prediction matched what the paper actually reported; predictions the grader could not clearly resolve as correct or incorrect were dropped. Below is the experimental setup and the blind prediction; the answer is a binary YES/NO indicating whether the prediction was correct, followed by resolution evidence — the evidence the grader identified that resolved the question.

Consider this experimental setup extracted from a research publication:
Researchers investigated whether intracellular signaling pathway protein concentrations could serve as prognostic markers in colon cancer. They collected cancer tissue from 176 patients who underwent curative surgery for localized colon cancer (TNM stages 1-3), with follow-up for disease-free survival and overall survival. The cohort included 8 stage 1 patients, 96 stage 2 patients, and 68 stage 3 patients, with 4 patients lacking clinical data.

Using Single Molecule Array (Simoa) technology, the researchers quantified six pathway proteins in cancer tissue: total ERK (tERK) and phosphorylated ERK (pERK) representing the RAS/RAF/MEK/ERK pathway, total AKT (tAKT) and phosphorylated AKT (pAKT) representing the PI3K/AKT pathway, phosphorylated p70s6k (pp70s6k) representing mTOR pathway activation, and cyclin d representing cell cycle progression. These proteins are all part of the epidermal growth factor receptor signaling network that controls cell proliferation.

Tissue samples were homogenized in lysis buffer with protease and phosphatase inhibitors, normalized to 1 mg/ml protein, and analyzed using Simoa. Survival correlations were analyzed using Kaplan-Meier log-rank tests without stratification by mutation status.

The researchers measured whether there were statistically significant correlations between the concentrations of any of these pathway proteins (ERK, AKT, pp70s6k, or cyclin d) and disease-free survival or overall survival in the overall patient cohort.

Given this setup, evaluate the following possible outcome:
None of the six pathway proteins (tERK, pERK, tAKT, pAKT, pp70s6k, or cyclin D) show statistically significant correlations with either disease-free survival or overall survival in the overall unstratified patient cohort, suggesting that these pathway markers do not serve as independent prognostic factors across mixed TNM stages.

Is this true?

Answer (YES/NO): YES